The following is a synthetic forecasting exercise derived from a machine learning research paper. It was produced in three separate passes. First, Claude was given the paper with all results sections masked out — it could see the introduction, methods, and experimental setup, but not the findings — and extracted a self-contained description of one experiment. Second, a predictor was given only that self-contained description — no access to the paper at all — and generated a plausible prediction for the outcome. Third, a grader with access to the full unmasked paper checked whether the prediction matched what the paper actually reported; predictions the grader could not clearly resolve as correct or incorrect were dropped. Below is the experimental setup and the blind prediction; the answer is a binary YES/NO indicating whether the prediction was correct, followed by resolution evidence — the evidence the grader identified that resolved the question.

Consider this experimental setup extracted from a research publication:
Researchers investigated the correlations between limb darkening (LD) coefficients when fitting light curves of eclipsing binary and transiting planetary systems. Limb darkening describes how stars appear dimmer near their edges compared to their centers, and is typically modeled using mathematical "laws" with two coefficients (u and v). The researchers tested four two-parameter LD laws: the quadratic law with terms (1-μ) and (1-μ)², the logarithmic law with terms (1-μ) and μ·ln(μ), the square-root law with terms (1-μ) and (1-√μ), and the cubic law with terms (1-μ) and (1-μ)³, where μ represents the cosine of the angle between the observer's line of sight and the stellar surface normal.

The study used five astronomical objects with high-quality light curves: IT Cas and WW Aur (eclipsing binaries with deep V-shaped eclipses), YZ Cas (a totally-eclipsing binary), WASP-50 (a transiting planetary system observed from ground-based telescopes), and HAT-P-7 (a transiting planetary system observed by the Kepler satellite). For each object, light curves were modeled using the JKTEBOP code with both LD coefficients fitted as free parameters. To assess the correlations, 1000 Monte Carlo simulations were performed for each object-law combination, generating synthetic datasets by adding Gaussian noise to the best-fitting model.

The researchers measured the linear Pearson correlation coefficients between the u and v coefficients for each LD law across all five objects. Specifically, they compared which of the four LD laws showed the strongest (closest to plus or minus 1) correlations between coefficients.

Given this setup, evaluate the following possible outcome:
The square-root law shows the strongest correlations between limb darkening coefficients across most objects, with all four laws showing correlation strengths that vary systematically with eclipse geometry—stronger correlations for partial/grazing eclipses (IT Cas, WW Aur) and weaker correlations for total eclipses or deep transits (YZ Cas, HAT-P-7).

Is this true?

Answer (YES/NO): NO